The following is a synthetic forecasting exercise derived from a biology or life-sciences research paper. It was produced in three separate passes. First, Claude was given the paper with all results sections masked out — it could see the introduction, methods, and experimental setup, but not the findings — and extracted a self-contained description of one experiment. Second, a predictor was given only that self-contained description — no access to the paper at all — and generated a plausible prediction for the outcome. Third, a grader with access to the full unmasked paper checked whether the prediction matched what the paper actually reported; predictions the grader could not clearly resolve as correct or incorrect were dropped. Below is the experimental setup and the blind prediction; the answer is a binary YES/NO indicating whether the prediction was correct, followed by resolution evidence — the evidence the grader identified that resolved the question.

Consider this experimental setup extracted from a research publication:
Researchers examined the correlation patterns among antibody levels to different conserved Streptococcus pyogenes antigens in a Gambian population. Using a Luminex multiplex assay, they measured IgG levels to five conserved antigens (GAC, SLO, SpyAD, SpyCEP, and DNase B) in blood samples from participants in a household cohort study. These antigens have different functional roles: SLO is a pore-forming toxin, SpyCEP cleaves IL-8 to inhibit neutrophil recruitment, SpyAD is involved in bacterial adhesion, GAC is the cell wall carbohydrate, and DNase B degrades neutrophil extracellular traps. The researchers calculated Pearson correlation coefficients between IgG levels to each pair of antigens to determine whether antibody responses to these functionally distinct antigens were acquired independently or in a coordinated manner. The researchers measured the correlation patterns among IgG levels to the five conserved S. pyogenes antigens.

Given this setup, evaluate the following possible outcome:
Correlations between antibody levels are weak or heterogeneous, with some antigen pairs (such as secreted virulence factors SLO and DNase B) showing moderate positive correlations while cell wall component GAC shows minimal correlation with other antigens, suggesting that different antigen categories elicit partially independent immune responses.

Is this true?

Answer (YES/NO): NO